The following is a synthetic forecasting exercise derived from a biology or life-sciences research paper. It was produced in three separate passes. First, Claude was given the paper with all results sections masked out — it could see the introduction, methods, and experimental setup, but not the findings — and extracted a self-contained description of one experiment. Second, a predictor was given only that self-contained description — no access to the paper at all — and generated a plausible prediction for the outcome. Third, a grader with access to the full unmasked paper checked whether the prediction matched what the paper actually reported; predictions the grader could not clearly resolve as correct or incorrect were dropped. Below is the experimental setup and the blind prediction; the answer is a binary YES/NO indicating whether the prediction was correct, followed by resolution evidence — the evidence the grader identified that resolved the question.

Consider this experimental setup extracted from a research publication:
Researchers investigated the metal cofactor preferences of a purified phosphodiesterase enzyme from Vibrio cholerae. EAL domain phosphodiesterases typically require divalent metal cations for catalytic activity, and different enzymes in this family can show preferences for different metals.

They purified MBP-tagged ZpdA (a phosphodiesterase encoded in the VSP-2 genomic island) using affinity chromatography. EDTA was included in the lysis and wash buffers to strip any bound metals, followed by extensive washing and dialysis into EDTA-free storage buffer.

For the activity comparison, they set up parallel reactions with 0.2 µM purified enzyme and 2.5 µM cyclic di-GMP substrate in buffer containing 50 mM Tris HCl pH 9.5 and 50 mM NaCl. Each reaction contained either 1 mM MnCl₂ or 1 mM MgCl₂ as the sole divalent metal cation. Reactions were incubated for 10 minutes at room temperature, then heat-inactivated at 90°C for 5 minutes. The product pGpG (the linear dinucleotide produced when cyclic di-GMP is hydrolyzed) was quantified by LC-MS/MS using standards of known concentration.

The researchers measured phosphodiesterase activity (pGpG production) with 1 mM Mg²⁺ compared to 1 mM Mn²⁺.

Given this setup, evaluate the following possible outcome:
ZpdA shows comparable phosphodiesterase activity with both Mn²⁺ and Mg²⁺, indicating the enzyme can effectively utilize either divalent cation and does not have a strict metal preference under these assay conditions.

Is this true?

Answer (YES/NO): NO